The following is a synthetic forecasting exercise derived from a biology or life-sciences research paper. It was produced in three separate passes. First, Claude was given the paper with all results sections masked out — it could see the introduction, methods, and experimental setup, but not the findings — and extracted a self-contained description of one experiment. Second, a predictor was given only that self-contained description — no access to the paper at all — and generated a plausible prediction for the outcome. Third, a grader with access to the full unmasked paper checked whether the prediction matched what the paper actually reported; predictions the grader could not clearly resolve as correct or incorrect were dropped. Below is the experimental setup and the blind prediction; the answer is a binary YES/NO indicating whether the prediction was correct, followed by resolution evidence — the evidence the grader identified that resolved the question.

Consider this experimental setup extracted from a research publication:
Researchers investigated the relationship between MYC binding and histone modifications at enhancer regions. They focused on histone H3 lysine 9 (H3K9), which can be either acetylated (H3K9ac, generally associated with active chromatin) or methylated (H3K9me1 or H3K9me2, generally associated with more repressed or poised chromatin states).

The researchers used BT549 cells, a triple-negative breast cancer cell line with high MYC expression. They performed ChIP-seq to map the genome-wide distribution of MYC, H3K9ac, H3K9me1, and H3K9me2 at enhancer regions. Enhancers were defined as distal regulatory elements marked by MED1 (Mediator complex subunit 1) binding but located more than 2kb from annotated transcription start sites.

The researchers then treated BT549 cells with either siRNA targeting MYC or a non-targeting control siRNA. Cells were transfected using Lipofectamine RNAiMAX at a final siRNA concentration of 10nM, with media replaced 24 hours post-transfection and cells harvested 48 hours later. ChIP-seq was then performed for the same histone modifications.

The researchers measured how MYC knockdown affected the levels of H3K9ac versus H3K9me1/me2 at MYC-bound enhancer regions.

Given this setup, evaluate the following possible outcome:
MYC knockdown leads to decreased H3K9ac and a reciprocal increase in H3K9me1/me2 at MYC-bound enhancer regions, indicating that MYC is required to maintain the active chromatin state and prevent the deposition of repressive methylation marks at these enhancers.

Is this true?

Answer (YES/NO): YES